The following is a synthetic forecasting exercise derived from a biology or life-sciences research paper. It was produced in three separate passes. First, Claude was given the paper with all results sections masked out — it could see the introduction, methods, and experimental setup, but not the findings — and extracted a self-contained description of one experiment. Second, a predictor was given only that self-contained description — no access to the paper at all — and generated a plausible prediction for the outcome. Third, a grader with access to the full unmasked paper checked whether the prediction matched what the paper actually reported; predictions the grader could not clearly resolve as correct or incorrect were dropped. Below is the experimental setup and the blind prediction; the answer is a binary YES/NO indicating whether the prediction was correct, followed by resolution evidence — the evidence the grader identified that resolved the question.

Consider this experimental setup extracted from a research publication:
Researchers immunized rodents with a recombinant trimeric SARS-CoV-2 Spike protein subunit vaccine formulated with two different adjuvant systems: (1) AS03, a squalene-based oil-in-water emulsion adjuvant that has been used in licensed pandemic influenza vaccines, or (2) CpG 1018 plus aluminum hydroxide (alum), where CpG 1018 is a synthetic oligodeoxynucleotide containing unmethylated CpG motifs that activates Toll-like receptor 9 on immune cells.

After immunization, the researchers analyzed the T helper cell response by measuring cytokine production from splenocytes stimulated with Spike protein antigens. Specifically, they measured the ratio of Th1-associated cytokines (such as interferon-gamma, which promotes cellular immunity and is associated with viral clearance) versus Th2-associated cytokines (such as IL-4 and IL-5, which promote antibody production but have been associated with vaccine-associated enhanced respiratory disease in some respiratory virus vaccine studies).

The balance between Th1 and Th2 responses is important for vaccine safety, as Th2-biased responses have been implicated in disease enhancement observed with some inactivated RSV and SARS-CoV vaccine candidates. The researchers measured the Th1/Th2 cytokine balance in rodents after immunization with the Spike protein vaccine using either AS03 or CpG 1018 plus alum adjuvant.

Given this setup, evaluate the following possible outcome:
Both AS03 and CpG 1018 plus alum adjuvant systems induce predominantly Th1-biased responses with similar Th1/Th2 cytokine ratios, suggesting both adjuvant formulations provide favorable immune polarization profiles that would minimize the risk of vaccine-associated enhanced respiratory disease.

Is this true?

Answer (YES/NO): NO